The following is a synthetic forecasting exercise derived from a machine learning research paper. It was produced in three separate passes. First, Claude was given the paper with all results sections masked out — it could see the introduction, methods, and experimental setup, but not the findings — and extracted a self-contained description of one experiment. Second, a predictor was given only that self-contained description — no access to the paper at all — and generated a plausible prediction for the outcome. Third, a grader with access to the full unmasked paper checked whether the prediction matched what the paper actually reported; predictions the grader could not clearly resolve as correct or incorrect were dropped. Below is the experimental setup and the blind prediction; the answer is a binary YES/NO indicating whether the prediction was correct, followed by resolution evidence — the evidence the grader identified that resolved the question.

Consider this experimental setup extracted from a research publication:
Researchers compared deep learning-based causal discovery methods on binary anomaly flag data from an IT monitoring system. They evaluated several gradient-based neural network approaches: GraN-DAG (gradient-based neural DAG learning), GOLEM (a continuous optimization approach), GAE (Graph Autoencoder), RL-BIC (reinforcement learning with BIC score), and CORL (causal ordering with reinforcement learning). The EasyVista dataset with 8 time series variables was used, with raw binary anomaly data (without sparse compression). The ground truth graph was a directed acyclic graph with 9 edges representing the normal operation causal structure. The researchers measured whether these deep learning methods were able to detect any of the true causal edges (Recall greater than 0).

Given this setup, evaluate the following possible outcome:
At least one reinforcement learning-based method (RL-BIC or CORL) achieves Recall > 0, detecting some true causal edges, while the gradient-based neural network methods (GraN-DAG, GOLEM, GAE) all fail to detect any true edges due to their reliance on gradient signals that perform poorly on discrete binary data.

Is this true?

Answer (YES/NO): NO